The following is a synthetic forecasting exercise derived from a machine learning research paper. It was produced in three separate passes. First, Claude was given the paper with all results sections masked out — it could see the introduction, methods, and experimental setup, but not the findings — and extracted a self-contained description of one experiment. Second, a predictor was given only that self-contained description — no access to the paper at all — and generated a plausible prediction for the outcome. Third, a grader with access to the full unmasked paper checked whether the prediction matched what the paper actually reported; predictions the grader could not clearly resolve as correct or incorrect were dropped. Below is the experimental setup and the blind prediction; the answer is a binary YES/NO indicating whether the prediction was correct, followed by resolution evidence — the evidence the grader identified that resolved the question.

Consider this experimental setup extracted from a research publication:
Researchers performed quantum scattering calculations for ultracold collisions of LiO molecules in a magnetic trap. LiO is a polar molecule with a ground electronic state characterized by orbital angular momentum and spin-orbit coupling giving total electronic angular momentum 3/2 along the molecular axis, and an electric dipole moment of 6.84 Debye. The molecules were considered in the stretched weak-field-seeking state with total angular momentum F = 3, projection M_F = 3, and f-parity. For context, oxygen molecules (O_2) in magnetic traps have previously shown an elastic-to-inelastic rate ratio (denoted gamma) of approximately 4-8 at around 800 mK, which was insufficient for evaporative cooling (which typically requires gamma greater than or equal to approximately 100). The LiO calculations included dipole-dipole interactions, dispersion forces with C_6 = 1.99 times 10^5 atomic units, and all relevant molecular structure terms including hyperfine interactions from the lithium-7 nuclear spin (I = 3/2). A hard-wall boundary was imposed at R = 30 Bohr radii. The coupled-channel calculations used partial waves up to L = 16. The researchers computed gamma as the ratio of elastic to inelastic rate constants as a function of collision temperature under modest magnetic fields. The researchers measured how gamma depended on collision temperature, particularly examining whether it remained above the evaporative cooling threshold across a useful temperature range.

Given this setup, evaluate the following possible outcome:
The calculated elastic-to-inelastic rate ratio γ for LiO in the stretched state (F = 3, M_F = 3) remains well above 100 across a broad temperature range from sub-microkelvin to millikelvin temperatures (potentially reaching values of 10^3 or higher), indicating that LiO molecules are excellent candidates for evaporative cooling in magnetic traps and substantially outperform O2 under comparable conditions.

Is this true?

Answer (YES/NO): NO